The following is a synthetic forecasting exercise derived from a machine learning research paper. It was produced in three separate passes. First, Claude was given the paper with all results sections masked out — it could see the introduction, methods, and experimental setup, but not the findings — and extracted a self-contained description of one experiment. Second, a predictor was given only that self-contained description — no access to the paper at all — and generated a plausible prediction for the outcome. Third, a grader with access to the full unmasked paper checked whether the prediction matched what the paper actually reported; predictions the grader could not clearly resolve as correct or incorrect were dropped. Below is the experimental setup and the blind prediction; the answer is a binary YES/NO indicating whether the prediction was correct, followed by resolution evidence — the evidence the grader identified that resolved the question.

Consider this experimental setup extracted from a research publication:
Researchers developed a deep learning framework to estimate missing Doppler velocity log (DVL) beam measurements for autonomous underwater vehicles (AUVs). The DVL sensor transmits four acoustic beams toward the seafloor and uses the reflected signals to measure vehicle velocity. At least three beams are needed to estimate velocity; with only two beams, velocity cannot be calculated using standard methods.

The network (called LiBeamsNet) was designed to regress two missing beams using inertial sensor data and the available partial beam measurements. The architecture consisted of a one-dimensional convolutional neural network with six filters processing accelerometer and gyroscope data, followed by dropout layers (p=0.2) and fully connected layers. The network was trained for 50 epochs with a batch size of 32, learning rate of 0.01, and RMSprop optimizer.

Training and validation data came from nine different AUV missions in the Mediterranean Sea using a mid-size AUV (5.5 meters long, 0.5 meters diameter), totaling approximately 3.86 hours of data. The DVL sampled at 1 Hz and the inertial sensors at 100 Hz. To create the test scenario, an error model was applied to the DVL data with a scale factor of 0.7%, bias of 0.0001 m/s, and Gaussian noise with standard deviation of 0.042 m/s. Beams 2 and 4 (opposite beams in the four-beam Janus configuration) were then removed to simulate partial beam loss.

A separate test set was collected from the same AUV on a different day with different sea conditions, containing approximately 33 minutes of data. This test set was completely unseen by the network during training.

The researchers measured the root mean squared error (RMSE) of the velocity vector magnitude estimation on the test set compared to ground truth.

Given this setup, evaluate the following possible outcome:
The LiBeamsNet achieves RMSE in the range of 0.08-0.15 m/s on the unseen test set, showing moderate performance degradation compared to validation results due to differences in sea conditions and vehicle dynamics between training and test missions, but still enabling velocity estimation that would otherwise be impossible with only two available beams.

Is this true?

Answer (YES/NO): YES